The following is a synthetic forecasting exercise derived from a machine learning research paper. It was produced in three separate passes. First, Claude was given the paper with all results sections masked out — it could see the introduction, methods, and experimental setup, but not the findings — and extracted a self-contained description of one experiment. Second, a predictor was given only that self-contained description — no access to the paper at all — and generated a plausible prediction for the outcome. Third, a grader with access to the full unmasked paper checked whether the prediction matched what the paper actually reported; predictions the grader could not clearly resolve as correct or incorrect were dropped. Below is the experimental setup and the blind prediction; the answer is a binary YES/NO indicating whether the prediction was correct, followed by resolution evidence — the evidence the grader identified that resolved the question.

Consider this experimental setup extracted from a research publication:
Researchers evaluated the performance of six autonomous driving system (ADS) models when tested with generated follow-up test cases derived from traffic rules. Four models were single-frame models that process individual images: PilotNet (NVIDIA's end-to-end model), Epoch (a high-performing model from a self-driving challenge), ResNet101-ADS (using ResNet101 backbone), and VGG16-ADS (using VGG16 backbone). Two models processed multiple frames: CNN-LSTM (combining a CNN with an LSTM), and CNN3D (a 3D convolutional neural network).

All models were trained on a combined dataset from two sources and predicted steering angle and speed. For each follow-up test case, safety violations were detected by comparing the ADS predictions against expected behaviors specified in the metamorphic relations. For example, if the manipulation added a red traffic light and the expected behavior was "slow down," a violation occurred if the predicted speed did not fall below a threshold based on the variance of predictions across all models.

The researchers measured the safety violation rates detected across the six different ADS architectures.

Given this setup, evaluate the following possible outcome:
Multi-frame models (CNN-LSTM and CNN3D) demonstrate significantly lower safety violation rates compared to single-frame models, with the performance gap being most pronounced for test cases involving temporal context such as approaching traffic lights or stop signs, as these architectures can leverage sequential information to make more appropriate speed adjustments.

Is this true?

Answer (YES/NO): NO